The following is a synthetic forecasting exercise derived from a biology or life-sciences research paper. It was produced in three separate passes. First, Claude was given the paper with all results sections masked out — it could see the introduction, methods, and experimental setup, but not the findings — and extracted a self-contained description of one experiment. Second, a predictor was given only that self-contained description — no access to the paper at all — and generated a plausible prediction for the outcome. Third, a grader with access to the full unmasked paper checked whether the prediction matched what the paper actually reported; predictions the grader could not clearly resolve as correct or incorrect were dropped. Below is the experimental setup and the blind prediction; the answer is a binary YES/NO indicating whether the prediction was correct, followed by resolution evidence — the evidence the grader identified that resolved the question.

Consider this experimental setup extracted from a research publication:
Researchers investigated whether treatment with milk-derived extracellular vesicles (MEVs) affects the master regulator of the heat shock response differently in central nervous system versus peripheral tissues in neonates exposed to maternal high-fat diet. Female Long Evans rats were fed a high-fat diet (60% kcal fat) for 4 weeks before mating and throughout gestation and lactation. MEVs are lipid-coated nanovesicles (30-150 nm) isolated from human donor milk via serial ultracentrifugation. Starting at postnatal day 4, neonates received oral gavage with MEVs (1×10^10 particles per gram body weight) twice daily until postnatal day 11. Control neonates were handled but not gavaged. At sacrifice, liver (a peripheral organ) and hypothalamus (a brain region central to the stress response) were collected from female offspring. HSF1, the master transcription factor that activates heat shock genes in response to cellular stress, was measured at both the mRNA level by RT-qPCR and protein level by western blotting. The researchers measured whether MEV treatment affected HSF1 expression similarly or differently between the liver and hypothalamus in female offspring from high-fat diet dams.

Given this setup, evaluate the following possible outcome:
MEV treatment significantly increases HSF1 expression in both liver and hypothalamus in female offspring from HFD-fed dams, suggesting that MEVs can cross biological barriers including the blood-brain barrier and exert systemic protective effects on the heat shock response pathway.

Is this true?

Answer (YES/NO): NO